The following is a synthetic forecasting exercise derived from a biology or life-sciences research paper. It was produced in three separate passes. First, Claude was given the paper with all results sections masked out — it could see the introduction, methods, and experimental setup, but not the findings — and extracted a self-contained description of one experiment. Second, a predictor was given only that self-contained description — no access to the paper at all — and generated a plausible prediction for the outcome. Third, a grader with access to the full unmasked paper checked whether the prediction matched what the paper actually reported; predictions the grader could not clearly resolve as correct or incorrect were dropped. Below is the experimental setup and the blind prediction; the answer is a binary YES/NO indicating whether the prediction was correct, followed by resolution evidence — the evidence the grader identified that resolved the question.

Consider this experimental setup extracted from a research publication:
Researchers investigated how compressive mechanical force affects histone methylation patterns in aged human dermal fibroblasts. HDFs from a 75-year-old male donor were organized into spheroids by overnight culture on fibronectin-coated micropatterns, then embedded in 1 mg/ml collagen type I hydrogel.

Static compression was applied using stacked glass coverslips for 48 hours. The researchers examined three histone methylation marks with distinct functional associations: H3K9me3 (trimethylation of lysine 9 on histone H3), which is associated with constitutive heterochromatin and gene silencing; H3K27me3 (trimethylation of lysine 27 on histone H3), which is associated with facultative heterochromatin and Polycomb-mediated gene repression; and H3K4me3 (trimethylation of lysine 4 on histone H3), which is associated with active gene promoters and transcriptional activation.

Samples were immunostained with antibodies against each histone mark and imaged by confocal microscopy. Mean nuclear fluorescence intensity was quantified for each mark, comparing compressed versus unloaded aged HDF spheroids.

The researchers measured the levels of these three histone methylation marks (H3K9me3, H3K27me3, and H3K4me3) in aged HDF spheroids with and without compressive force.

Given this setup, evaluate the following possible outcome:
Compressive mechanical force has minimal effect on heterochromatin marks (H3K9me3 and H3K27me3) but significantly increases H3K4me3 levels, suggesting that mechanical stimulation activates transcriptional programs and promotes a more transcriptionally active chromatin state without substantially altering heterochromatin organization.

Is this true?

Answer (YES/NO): NO